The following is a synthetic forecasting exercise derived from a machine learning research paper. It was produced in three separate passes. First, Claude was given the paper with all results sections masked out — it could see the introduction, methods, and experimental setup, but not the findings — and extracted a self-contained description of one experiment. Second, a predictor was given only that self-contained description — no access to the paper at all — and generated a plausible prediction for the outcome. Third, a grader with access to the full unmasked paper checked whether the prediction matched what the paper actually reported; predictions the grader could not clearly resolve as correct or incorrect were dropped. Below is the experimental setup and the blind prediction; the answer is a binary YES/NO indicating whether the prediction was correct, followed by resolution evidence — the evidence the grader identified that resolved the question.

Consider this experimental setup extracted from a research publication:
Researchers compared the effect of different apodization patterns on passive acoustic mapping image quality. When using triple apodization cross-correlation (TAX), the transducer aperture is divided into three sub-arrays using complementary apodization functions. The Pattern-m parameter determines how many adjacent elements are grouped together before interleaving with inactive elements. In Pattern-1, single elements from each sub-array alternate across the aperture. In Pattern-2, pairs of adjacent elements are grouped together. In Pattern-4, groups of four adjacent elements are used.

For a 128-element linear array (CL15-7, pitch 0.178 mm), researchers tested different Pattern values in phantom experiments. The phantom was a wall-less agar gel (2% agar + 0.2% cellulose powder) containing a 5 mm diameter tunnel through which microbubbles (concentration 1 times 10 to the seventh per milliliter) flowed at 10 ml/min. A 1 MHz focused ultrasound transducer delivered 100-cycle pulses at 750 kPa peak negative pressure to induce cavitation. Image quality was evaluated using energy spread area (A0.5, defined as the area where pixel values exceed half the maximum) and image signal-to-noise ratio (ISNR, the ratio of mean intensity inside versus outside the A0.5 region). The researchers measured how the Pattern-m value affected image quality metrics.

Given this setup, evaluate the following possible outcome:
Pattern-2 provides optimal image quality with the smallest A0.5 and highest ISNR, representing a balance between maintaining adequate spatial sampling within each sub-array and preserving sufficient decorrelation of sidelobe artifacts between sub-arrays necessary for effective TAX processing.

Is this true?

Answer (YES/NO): NO